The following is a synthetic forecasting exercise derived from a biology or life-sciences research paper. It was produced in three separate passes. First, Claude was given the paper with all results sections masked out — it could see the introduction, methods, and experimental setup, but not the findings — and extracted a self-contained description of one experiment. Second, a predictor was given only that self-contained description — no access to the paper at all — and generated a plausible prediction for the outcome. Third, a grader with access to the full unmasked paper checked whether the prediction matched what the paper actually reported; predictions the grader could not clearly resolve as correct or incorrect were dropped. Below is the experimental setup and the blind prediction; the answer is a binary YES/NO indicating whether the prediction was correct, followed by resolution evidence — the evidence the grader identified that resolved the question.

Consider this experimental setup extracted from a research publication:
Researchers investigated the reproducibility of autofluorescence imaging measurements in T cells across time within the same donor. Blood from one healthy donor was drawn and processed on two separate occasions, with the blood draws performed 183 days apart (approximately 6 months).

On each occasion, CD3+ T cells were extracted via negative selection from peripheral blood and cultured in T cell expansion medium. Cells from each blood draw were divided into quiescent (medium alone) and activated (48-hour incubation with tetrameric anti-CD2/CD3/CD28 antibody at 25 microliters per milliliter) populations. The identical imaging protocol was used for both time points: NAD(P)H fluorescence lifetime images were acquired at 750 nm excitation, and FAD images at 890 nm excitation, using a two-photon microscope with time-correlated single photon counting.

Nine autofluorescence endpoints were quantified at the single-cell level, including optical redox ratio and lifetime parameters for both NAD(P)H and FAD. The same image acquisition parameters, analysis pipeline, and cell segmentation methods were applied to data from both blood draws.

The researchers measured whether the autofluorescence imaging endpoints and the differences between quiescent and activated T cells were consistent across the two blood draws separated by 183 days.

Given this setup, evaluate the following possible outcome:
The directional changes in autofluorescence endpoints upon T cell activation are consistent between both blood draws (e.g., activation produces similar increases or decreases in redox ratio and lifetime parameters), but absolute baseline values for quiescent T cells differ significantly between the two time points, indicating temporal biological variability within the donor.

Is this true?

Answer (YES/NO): NO